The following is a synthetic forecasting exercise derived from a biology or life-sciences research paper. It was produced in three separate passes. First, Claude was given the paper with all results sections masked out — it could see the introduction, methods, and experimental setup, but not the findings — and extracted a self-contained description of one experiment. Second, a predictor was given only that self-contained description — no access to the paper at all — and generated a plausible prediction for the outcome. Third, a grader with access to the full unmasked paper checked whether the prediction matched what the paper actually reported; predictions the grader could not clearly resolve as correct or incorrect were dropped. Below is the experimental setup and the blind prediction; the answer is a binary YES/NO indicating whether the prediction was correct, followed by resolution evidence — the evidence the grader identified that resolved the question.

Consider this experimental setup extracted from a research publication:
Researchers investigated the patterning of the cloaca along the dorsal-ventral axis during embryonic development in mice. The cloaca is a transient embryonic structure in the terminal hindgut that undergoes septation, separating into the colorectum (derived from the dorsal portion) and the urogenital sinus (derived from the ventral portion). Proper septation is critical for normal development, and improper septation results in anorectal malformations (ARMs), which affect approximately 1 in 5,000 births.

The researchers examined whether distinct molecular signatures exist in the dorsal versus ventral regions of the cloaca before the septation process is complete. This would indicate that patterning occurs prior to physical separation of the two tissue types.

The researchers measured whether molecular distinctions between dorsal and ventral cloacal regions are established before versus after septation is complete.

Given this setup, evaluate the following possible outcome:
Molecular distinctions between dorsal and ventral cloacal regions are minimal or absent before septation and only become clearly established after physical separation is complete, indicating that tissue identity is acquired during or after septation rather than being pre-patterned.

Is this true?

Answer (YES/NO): NO